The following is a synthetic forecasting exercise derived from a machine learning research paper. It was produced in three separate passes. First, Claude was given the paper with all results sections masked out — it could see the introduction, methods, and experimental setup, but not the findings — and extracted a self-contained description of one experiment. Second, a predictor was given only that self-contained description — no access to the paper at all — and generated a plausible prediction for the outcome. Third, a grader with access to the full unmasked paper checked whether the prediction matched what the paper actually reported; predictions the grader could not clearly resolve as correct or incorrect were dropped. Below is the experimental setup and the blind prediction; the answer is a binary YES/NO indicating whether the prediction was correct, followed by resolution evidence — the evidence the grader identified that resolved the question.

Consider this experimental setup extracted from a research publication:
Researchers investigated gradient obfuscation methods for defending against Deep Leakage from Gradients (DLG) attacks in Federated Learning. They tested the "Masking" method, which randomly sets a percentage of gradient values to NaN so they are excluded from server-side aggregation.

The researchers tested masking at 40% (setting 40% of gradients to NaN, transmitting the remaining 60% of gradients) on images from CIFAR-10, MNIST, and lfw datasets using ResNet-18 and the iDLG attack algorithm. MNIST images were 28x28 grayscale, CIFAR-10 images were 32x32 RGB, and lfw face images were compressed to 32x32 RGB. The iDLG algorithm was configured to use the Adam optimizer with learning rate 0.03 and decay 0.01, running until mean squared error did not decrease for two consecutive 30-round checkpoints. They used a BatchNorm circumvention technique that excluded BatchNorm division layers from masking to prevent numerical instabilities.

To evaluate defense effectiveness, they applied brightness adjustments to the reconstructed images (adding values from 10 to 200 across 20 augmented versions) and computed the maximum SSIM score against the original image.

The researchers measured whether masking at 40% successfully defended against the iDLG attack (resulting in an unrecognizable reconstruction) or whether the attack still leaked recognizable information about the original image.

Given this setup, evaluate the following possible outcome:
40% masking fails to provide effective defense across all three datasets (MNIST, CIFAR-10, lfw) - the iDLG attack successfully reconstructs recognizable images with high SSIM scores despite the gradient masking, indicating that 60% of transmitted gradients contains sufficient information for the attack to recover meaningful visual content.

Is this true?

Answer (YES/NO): NO